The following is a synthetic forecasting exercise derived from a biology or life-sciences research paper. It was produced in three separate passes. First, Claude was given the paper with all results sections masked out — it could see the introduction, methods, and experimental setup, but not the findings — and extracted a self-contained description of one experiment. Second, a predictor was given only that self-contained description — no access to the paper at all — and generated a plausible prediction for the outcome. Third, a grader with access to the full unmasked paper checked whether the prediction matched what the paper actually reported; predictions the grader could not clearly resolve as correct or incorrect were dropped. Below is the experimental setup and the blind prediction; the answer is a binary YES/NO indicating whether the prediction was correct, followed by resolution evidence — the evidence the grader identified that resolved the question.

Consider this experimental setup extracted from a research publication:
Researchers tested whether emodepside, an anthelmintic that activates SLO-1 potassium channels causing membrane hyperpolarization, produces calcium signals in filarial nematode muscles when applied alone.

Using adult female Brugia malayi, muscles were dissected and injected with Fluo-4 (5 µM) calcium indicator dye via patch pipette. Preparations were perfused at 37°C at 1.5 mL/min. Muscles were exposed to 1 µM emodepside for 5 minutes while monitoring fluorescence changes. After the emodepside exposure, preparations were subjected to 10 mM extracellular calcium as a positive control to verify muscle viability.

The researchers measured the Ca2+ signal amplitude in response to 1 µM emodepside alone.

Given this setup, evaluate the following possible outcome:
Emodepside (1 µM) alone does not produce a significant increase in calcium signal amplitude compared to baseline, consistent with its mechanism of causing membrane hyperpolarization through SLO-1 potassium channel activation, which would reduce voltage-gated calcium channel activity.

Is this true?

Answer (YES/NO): YES